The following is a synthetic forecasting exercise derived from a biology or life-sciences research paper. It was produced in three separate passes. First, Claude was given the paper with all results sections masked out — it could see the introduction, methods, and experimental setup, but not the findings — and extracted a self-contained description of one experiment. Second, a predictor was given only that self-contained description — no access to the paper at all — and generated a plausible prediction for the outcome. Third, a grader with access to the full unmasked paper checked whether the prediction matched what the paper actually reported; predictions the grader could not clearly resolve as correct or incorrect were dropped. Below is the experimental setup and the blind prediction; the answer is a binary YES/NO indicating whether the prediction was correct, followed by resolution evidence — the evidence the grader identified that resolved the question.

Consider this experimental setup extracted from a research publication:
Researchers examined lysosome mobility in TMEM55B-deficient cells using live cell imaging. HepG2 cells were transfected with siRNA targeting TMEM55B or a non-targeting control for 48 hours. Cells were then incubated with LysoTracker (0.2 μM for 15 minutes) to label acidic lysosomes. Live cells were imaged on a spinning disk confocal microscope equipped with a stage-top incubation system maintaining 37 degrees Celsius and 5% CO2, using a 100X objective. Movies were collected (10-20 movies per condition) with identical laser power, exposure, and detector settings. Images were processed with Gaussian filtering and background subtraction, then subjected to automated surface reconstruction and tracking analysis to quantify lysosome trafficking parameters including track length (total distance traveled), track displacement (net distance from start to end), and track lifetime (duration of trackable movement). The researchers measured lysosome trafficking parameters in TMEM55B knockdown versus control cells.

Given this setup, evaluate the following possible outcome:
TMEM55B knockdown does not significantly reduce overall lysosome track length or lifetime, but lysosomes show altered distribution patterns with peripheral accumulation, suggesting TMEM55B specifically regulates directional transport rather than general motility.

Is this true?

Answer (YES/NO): NO